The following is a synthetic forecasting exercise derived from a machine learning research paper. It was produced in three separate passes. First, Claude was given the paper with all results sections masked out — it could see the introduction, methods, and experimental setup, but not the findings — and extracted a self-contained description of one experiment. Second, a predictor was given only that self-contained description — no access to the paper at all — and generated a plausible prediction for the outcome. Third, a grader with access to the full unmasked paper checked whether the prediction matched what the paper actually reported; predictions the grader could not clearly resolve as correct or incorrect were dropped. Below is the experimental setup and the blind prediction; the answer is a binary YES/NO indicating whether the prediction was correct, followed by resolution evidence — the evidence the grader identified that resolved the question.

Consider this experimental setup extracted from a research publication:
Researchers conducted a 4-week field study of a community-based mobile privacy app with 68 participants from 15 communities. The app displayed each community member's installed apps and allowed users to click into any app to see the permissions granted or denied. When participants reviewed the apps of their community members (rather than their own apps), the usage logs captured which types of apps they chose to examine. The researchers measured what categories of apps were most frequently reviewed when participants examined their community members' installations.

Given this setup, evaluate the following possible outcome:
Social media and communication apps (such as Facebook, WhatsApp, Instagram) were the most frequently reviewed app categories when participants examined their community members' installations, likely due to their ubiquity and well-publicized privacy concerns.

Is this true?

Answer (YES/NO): YES